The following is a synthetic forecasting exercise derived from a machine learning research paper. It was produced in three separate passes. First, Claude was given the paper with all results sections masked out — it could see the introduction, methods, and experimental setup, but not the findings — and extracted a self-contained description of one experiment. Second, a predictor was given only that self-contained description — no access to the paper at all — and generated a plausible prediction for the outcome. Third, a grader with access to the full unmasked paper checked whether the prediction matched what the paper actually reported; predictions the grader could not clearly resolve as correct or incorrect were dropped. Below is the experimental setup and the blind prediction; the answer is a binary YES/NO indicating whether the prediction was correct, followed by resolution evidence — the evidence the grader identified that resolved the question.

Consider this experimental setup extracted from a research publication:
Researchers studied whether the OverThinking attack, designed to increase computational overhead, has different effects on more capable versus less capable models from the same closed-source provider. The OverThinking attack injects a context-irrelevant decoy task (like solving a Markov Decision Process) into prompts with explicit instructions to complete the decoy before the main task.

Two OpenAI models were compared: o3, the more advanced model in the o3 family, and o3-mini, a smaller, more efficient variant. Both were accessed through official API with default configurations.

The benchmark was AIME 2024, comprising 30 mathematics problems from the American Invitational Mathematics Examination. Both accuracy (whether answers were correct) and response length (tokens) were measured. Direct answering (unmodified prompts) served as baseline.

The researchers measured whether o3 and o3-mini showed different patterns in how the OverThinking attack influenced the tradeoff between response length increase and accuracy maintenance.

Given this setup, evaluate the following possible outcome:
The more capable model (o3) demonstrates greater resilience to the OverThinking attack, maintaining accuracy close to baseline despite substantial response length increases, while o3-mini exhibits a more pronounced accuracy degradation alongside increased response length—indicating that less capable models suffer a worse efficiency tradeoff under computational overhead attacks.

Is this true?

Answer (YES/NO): NO